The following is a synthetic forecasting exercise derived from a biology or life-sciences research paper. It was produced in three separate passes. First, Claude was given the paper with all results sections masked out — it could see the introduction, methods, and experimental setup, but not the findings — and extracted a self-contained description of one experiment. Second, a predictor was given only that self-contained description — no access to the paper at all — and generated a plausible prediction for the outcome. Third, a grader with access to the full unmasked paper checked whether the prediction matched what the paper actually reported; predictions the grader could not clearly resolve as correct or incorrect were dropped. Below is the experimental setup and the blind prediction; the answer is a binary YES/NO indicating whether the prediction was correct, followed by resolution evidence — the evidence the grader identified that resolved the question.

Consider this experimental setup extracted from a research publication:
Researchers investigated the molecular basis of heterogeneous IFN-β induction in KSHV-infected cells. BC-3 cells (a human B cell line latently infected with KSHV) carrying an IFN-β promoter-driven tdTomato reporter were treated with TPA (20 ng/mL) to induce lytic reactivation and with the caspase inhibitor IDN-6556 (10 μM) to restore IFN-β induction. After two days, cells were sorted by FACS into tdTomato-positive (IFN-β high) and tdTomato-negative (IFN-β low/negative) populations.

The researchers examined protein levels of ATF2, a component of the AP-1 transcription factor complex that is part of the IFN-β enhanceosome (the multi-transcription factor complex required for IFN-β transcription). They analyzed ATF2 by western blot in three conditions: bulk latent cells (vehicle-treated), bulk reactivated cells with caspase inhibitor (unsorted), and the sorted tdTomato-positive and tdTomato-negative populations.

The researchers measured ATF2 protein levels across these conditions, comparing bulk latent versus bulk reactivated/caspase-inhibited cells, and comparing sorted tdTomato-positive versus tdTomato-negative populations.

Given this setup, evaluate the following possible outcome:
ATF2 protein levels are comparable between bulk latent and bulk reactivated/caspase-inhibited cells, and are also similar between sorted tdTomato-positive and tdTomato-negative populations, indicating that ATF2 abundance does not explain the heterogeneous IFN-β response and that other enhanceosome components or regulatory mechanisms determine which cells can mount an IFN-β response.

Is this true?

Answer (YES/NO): NO